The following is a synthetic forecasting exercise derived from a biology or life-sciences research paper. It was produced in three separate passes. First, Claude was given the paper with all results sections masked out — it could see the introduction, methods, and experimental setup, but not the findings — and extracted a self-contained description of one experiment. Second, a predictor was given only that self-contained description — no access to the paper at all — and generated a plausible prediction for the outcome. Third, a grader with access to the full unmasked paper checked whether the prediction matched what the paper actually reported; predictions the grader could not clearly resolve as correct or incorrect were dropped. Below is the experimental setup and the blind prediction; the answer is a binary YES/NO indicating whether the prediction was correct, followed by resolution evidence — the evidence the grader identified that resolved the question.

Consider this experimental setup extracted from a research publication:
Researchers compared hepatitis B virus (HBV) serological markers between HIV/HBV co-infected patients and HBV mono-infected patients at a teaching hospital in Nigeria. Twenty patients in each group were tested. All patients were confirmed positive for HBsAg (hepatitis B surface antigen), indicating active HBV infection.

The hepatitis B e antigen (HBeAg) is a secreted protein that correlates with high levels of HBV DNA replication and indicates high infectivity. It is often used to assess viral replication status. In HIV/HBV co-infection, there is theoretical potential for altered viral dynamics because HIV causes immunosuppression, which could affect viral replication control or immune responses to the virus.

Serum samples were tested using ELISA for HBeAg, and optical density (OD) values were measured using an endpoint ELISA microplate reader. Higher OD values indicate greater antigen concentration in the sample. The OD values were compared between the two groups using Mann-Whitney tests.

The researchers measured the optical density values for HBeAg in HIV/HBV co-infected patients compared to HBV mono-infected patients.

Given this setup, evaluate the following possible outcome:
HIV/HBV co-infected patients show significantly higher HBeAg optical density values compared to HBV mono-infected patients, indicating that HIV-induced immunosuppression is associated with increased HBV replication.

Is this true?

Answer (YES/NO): NO